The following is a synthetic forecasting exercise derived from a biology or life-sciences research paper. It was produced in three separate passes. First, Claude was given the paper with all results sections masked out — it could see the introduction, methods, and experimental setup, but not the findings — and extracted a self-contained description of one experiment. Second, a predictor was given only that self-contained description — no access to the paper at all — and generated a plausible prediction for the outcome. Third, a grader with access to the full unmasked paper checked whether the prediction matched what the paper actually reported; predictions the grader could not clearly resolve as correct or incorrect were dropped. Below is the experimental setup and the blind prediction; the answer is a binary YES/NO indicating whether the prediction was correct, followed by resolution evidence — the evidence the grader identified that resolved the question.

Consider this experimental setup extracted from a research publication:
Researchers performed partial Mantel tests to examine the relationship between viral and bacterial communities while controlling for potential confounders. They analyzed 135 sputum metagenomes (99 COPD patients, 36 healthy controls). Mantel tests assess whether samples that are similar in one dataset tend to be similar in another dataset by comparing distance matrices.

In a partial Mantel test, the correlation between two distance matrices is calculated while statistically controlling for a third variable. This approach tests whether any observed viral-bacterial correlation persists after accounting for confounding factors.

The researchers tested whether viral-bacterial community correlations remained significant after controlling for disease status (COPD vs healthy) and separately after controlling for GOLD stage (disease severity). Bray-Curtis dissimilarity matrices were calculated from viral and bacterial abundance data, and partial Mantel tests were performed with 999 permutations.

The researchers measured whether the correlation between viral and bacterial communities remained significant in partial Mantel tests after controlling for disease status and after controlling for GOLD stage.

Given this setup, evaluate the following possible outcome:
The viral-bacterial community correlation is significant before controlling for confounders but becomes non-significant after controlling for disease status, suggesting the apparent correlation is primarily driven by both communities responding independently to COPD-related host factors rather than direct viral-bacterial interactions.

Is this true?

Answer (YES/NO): NO